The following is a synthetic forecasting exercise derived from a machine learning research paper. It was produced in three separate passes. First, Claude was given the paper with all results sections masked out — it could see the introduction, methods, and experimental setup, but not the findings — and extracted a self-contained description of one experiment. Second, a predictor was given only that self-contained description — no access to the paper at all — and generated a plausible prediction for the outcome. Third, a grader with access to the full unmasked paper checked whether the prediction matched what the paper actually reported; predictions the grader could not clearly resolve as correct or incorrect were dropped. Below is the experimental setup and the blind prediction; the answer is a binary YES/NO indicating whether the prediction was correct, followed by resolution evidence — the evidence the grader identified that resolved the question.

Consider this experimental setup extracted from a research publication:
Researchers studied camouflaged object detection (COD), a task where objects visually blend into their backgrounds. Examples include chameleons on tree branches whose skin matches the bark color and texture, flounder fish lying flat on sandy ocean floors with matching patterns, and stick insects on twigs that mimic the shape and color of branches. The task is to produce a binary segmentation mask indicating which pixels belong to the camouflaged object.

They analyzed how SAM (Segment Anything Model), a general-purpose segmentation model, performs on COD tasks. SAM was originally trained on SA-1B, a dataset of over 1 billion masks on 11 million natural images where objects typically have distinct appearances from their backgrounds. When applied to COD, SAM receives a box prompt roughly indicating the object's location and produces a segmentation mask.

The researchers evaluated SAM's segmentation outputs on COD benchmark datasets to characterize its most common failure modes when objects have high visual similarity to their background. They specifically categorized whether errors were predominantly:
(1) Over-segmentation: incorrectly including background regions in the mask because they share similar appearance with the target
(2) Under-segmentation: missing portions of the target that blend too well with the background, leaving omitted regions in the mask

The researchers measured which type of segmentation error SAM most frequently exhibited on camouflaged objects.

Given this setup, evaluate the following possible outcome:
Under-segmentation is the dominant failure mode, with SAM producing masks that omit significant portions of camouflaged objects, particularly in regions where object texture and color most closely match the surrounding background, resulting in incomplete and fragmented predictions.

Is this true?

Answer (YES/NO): YES